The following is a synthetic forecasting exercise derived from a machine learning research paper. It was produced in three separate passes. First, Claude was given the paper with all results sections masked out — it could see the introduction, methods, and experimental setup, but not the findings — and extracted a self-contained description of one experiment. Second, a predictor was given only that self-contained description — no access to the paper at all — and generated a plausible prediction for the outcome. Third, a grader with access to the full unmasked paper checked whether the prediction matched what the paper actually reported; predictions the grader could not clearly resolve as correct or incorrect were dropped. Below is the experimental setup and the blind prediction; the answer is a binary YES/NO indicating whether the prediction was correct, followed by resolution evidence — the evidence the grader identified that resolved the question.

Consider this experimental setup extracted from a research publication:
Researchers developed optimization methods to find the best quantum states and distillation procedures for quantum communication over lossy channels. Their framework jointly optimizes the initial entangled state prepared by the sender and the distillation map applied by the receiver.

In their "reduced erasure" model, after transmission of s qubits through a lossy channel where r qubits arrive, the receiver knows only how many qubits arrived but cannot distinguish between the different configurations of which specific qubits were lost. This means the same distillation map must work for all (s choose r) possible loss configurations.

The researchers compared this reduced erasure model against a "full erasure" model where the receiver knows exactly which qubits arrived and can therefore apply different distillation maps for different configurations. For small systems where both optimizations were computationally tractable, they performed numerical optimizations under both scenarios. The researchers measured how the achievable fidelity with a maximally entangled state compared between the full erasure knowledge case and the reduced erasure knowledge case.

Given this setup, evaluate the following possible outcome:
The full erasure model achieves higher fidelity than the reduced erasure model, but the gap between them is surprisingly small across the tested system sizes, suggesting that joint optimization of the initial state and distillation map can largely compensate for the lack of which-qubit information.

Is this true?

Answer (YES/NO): NO